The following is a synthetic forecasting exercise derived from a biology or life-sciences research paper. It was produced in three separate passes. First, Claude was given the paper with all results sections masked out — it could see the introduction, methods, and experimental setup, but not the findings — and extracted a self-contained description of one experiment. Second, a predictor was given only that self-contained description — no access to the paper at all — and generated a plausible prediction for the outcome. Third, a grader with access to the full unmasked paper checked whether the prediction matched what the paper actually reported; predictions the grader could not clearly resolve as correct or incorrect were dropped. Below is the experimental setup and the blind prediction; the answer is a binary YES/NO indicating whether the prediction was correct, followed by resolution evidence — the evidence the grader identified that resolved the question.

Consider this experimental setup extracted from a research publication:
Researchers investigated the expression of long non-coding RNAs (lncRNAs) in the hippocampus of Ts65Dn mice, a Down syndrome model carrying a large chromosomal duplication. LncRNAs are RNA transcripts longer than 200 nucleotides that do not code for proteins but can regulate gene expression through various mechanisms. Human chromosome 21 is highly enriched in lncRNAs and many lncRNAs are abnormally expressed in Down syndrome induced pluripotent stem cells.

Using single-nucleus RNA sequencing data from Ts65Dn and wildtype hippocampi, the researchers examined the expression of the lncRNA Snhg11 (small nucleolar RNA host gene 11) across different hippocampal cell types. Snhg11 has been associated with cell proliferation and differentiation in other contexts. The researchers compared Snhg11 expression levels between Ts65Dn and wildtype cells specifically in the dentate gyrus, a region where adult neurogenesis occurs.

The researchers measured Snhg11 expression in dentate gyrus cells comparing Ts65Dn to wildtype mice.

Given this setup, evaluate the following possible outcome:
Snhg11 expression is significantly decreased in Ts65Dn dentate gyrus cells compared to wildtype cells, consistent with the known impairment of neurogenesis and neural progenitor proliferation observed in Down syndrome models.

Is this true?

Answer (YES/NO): YES